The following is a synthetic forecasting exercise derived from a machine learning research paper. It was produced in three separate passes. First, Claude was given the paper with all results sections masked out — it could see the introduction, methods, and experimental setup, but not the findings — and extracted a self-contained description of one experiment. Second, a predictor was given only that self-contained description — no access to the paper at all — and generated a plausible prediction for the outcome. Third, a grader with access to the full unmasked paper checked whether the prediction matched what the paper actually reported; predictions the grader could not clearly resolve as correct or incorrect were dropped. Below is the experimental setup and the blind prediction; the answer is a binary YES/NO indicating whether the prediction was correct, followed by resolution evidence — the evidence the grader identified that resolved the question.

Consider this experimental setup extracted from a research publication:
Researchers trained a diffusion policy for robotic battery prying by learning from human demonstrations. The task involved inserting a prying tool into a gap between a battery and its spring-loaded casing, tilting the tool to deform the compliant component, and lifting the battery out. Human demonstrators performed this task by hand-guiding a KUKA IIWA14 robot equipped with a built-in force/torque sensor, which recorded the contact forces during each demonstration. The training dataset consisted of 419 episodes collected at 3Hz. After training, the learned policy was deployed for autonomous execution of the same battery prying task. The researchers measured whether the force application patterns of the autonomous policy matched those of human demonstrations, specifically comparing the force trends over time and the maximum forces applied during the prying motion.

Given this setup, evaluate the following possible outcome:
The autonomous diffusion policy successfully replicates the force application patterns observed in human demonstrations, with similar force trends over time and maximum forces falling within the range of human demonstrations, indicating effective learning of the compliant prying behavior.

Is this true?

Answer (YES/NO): YES